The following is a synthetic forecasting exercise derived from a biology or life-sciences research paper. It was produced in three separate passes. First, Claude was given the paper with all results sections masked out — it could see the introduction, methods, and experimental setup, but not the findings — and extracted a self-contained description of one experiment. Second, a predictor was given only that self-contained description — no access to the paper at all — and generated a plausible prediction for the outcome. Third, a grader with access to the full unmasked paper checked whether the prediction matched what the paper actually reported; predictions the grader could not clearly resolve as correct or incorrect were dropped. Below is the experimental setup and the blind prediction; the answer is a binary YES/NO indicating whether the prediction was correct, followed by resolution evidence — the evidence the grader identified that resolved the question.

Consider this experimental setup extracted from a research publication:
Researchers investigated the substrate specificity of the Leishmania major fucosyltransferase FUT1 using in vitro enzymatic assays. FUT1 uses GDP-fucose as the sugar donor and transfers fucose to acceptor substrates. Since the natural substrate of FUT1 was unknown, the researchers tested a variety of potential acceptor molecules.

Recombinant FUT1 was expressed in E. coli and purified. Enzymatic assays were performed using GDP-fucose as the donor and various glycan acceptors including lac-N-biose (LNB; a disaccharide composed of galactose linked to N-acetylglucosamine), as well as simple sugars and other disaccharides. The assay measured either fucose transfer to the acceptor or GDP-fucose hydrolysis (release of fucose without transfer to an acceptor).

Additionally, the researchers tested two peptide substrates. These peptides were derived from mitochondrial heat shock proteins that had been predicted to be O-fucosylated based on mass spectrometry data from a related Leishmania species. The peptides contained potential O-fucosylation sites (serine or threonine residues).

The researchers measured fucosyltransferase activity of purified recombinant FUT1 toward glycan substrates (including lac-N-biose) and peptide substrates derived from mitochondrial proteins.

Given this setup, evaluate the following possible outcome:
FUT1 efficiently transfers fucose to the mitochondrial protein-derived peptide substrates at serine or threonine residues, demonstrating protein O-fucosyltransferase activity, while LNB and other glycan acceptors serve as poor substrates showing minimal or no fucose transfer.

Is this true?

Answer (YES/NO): NO